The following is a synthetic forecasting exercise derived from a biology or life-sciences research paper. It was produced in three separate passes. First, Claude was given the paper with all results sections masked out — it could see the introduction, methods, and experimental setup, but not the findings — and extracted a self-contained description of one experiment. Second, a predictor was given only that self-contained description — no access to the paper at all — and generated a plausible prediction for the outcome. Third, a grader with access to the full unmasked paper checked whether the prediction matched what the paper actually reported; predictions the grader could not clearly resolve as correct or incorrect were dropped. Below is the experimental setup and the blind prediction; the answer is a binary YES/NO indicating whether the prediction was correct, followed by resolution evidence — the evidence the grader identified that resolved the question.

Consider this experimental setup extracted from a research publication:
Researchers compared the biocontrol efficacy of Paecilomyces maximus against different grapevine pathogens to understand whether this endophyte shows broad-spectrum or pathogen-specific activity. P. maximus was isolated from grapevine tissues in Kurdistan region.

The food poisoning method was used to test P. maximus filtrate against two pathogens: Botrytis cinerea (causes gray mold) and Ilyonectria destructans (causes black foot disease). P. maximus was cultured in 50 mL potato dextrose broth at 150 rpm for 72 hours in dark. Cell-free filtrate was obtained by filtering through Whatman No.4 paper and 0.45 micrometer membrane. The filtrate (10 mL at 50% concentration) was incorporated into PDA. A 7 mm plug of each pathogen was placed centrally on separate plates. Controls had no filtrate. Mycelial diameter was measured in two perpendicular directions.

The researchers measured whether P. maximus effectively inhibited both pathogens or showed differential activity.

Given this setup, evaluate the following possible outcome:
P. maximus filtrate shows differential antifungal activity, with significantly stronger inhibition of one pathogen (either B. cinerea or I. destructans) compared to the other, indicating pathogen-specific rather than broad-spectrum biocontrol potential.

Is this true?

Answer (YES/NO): YES